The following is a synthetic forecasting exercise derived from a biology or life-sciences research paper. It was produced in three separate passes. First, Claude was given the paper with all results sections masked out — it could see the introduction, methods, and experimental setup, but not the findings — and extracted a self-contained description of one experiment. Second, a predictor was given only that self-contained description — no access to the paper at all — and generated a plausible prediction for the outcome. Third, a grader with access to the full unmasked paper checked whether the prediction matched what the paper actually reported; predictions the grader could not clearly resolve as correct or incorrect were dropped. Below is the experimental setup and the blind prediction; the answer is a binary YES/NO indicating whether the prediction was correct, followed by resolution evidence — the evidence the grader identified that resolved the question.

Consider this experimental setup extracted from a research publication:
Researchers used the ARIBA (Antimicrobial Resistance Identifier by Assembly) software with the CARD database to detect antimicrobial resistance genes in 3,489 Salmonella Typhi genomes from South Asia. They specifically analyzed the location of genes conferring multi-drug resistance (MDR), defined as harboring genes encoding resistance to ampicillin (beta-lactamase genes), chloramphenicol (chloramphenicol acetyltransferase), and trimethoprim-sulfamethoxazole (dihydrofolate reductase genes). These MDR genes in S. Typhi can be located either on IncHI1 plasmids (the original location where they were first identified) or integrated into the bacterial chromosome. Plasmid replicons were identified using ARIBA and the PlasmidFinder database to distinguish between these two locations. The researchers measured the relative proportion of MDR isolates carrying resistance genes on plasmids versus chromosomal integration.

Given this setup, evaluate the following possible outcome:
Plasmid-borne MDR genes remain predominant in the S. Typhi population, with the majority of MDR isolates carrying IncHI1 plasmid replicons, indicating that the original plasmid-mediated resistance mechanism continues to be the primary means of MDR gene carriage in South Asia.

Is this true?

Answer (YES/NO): NO